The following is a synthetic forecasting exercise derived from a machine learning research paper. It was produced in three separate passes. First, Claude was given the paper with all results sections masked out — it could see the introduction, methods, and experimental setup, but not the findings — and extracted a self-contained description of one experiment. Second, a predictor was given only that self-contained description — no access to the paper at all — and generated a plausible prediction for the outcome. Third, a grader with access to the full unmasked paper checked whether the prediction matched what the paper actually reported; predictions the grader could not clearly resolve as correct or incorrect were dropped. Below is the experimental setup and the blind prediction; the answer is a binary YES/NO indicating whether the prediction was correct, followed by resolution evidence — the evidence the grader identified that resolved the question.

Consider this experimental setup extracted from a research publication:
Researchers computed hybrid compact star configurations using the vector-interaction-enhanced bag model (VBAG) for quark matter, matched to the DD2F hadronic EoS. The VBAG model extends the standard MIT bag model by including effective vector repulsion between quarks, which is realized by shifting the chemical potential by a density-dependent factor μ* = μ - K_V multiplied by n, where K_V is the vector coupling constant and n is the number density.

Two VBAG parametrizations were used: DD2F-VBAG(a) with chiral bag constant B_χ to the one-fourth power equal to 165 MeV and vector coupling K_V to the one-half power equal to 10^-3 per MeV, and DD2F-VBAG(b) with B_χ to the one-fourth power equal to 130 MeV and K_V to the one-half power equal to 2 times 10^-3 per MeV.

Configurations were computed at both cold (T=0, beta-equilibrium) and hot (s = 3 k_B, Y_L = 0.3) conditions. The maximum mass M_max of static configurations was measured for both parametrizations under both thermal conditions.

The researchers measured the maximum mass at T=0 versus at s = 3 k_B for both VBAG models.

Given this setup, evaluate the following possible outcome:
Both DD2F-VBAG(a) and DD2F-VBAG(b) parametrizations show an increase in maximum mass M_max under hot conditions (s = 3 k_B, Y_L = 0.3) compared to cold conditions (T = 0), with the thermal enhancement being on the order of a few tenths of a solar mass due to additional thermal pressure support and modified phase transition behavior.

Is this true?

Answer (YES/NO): NO